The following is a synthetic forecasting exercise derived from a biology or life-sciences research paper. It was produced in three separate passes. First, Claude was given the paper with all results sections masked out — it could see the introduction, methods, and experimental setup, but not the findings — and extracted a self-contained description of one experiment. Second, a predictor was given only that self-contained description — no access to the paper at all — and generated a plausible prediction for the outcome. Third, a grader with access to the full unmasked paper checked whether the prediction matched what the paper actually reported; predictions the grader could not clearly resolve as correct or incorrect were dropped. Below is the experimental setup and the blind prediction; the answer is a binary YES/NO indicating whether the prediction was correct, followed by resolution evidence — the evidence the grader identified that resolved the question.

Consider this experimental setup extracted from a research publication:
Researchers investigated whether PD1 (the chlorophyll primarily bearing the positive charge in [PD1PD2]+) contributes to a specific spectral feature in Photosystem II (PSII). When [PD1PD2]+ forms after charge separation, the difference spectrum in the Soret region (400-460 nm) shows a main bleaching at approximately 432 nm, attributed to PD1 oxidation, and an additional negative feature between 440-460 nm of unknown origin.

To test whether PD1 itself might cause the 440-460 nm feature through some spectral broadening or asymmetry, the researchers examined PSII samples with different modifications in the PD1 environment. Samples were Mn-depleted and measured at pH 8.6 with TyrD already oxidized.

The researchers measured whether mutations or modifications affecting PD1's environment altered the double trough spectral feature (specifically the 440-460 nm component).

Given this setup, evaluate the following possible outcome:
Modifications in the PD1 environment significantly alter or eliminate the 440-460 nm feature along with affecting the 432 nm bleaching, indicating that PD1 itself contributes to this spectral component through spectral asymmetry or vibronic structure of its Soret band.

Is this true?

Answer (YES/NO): NO